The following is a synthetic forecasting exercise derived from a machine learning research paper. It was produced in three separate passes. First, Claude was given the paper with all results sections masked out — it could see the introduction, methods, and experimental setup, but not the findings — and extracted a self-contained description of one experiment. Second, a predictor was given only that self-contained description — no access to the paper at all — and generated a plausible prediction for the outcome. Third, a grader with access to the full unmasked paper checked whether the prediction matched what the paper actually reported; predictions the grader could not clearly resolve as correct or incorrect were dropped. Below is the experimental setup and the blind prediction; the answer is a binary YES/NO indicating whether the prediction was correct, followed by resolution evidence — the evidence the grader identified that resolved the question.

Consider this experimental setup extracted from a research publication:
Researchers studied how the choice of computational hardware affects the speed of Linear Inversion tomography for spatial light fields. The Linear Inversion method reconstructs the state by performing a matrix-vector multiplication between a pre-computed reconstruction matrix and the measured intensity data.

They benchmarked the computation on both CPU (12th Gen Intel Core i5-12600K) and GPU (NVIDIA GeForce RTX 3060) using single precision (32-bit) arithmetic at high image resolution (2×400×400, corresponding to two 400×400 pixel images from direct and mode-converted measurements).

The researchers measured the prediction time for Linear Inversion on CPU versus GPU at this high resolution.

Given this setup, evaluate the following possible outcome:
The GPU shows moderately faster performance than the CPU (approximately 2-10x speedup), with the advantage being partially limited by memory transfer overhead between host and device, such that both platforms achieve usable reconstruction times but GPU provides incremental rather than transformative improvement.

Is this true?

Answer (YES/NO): NO